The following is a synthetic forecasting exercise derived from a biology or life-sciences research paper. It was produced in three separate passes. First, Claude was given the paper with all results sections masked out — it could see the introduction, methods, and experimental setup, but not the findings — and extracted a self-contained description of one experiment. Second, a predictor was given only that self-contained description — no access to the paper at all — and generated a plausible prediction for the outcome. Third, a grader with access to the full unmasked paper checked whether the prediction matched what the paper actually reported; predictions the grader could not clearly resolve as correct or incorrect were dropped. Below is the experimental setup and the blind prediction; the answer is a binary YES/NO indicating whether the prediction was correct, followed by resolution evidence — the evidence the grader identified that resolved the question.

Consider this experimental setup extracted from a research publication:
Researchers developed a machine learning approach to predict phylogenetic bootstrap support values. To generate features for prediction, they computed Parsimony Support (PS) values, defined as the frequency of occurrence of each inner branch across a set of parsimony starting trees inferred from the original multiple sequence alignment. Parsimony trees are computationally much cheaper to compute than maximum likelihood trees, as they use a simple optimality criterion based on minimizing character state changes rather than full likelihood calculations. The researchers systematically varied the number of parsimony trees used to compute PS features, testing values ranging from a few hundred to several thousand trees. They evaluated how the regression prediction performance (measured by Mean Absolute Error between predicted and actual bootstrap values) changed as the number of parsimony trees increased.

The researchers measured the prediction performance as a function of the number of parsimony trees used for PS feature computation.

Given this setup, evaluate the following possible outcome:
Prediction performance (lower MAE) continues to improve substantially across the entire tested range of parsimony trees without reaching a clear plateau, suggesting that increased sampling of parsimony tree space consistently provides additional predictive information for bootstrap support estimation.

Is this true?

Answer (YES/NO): NO